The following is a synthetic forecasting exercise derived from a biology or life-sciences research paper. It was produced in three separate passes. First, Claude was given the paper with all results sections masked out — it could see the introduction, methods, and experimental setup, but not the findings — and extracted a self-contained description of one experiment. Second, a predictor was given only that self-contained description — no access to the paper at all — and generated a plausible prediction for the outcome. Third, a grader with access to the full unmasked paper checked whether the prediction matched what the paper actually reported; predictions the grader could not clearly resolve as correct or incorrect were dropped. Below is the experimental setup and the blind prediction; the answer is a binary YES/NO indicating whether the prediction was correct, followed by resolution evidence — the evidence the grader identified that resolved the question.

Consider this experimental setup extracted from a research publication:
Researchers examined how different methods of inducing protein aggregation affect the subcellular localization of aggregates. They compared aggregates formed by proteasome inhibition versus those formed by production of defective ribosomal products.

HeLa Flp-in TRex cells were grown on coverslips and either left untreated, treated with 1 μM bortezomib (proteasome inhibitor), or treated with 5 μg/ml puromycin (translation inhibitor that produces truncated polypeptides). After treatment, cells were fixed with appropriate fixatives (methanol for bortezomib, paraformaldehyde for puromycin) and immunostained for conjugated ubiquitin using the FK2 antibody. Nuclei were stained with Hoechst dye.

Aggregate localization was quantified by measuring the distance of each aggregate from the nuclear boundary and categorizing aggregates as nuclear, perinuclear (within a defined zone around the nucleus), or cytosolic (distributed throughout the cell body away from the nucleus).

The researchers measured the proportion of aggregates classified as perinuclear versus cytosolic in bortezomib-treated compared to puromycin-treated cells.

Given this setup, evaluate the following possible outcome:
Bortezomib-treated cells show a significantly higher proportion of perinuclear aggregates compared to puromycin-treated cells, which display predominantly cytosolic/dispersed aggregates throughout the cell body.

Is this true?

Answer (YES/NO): YES